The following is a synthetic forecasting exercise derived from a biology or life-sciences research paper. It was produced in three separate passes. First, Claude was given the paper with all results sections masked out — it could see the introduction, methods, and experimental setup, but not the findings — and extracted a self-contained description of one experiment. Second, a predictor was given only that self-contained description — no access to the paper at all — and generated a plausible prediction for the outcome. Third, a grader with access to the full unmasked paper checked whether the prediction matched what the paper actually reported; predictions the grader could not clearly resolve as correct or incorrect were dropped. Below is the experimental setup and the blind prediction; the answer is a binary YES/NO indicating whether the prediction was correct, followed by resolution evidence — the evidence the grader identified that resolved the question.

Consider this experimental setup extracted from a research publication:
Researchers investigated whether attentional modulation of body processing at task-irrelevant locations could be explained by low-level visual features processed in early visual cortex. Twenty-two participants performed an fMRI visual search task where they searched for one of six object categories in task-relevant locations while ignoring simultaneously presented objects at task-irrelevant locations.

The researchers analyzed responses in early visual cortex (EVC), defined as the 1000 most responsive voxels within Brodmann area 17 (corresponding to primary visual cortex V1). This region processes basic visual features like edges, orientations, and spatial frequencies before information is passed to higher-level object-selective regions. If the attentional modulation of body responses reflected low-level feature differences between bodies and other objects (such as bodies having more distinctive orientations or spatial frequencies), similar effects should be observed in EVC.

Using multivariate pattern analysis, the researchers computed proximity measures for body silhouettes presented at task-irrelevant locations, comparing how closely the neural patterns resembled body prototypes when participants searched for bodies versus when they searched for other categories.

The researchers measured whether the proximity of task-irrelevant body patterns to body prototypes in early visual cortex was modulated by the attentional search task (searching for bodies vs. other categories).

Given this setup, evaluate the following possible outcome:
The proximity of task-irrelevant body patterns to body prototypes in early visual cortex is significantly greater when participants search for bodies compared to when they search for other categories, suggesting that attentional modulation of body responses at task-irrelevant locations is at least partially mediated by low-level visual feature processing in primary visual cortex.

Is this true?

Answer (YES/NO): NO